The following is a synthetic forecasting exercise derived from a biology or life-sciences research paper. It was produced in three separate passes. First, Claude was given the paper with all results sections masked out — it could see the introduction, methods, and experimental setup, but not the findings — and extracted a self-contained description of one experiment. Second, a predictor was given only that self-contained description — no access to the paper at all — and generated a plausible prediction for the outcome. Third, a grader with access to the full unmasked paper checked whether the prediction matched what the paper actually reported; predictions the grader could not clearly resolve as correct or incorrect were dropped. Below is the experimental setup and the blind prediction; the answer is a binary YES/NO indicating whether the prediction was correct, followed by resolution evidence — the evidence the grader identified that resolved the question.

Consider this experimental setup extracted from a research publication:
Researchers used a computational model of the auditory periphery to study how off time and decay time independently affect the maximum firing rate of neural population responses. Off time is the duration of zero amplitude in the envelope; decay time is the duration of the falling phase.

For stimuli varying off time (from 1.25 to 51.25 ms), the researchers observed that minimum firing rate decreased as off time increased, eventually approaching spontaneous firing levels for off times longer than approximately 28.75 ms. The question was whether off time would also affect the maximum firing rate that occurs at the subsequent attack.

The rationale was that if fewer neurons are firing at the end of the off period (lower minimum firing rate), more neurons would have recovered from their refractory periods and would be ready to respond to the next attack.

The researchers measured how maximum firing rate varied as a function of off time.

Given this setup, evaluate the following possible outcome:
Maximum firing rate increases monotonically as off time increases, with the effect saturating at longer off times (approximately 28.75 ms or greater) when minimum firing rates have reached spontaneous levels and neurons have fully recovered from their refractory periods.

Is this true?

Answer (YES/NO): YES